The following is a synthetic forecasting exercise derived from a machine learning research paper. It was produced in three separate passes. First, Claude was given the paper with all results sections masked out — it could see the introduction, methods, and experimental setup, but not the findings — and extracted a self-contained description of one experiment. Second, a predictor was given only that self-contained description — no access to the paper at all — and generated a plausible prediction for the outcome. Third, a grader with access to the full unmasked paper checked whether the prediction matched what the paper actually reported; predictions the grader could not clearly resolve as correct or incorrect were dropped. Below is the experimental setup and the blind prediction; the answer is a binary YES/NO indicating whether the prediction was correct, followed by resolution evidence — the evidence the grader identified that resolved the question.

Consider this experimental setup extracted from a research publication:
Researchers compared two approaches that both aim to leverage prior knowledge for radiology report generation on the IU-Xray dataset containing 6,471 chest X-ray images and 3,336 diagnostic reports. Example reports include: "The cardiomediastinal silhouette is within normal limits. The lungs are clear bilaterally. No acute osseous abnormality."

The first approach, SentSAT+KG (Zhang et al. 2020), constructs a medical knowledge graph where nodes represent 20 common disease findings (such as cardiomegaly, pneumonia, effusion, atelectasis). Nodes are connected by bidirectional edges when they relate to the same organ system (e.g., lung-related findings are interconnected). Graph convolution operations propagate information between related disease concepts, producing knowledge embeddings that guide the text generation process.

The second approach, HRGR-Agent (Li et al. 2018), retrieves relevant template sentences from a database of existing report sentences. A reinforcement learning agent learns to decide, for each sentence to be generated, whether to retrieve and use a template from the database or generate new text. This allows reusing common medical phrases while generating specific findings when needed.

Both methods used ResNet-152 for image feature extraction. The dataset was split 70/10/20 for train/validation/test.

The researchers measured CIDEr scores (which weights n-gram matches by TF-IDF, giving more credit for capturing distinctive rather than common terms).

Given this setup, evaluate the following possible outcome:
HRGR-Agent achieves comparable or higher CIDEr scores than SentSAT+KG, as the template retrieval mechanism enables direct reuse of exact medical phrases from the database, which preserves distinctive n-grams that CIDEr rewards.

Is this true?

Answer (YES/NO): YES